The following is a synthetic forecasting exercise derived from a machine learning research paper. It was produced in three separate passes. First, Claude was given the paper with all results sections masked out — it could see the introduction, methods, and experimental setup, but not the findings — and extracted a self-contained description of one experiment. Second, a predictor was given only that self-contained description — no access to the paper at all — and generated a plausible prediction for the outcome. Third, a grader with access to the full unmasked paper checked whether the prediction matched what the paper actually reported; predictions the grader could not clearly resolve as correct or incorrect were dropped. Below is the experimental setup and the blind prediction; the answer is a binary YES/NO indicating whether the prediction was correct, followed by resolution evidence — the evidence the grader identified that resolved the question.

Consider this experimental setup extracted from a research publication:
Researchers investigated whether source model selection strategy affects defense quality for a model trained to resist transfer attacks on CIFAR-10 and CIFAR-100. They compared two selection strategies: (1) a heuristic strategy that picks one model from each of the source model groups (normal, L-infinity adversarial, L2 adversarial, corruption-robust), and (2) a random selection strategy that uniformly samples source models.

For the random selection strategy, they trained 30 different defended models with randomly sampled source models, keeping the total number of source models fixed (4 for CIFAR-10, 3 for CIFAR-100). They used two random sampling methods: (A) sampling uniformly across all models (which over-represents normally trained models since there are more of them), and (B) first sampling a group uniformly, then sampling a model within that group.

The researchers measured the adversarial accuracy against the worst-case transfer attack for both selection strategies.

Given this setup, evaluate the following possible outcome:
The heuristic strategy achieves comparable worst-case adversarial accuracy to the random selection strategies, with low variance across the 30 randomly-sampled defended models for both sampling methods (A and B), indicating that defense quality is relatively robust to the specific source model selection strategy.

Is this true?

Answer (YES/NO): NO